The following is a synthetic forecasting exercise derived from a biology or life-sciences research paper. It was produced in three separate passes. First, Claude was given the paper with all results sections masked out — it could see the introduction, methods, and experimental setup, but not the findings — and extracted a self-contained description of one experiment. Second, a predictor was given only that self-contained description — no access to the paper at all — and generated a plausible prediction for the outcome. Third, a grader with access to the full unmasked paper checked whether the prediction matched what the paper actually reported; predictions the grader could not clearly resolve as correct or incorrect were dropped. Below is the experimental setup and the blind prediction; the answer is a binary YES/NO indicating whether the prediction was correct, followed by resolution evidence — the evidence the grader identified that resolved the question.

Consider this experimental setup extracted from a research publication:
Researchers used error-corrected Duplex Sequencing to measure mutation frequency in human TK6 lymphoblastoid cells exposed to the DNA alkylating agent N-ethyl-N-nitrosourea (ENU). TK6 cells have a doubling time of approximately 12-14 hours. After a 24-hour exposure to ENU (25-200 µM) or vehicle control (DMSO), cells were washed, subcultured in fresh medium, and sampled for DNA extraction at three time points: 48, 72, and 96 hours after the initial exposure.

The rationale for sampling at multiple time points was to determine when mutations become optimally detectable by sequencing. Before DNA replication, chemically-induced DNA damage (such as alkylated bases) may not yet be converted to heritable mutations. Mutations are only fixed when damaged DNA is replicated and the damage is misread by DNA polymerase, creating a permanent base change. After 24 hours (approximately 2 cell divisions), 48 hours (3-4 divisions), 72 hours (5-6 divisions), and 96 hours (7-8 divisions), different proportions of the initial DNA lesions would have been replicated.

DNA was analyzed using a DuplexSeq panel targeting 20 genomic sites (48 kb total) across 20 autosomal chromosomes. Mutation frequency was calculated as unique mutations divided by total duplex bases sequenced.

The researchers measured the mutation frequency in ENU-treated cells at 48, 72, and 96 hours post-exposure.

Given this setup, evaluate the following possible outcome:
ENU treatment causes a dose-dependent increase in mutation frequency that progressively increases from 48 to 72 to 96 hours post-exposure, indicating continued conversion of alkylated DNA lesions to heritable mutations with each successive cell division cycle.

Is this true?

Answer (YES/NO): NO